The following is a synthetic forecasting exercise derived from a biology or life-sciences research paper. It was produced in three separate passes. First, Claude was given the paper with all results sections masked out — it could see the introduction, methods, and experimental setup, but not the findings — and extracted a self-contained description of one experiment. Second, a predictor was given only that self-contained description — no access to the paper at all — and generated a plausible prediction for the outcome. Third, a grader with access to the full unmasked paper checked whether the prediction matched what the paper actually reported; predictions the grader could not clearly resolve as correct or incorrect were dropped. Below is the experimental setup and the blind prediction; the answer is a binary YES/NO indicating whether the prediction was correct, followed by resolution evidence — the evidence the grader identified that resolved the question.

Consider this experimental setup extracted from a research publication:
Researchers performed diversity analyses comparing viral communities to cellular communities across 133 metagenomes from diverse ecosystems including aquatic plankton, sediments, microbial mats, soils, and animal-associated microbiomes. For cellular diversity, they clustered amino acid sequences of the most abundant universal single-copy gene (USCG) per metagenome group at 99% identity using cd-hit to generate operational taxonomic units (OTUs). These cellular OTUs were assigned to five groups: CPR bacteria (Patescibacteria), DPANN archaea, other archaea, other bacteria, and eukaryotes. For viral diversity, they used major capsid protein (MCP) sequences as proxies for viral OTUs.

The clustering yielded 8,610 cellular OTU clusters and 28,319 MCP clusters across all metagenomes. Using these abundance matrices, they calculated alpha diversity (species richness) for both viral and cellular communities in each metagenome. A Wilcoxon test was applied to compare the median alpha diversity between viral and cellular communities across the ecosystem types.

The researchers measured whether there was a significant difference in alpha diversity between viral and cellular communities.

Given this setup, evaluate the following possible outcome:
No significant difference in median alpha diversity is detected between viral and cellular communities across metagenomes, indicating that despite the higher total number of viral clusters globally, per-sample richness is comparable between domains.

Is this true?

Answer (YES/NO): NO